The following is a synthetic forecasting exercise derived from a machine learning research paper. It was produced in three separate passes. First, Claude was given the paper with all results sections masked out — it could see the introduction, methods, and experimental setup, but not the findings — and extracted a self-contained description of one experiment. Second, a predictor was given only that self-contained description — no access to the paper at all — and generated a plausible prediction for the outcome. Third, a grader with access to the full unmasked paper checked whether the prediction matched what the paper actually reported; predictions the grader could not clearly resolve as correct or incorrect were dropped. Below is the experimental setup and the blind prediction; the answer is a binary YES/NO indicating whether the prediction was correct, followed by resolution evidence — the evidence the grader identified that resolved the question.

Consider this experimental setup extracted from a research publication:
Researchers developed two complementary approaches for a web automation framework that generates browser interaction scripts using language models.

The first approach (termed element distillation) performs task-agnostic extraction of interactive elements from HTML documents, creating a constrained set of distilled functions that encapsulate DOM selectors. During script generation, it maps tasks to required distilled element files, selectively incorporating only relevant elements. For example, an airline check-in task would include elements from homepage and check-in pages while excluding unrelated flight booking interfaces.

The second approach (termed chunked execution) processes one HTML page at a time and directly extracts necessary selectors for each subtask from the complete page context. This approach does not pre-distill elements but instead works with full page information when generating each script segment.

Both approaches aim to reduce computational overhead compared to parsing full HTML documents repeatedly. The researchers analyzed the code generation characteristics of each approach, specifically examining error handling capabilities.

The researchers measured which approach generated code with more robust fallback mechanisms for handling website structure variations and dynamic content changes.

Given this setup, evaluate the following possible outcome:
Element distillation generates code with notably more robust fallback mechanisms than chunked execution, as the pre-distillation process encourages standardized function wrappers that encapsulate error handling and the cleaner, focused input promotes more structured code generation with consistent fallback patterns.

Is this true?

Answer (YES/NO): NO